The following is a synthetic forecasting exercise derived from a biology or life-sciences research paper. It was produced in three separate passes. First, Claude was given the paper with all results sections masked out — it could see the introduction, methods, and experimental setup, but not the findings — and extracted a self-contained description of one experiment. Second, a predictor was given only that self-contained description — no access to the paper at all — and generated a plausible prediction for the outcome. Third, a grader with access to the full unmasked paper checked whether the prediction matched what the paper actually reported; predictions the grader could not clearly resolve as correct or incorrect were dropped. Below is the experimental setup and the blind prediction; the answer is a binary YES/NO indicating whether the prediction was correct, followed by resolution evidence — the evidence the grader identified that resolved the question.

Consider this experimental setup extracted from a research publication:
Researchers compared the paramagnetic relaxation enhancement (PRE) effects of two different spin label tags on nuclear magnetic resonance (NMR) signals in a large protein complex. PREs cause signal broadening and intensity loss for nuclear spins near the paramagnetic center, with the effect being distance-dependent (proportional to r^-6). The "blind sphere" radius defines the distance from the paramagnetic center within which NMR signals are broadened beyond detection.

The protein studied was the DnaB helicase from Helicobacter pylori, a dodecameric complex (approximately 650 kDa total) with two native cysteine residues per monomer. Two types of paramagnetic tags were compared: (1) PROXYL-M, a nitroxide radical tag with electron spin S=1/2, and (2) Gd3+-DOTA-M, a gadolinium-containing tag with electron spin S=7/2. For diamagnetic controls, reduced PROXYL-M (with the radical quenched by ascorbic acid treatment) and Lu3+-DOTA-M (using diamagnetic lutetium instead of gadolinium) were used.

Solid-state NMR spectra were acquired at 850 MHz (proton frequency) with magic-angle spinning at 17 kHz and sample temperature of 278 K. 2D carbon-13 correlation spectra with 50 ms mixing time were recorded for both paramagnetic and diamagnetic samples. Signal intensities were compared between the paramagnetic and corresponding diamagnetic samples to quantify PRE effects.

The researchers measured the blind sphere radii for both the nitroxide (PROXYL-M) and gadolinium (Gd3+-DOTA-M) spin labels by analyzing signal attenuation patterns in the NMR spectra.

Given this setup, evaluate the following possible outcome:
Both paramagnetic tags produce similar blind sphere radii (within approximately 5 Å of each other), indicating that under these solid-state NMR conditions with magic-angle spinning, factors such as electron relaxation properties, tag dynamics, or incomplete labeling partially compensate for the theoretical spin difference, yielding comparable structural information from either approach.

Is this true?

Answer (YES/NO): YES